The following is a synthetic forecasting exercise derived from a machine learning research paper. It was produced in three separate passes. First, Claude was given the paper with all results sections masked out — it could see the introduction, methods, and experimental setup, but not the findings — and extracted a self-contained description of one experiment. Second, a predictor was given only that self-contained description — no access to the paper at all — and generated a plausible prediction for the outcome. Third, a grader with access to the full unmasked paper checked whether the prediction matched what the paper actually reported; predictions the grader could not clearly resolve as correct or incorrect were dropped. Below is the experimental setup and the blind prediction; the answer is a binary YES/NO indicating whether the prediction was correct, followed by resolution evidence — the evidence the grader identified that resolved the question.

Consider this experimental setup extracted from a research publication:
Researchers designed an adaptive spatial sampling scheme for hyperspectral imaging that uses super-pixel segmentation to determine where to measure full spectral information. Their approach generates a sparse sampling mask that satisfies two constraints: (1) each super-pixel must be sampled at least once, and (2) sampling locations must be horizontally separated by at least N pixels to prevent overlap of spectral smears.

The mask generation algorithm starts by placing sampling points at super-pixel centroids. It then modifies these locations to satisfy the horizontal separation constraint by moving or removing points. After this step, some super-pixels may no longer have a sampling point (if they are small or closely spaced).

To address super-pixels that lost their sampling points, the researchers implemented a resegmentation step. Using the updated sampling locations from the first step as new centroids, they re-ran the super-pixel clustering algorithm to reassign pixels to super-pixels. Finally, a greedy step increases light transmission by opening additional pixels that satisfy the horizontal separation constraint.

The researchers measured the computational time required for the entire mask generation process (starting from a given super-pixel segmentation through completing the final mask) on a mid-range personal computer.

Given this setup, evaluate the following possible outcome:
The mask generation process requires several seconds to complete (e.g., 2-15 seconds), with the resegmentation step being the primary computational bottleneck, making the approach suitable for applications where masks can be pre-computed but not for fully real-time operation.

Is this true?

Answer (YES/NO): NO